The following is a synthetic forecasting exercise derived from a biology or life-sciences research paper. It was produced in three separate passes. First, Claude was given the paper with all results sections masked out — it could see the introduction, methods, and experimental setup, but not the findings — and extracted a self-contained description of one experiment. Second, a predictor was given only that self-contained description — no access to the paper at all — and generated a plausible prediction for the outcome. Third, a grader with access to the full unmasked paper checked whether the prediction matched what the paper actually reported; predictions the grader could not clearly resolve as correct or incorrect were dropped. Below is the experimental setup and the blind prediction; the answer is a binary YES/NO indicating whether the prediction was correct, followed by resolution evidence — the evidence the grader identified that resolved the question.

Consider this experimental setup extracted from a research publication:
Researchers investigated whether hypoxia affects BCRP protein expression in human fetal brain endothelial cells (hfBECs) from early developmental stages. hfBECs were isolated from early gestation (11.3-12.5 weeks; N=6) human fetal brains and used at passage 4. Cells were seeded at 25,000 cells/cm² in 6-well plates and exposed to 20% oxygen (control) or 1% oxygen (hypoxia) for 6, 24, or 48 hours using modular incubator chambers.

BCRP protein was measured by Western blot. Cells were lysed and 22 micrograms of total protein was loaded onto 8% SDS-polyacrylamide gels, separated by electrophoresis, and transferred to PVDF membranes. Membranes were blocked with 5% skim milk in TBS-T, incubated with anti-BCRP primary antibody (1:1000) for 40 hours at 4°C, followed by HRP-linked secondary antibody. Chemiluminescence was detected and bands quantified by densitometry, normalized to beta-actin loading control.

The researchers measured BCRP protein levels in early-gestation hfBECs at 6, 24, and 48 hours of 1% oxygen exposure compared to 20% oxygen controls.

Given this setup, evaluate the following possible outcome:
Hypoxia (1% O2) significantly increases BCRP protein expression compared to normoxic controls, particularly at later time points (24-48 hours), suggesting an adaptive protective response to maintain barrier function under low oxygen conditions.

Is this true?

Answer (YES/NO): NO